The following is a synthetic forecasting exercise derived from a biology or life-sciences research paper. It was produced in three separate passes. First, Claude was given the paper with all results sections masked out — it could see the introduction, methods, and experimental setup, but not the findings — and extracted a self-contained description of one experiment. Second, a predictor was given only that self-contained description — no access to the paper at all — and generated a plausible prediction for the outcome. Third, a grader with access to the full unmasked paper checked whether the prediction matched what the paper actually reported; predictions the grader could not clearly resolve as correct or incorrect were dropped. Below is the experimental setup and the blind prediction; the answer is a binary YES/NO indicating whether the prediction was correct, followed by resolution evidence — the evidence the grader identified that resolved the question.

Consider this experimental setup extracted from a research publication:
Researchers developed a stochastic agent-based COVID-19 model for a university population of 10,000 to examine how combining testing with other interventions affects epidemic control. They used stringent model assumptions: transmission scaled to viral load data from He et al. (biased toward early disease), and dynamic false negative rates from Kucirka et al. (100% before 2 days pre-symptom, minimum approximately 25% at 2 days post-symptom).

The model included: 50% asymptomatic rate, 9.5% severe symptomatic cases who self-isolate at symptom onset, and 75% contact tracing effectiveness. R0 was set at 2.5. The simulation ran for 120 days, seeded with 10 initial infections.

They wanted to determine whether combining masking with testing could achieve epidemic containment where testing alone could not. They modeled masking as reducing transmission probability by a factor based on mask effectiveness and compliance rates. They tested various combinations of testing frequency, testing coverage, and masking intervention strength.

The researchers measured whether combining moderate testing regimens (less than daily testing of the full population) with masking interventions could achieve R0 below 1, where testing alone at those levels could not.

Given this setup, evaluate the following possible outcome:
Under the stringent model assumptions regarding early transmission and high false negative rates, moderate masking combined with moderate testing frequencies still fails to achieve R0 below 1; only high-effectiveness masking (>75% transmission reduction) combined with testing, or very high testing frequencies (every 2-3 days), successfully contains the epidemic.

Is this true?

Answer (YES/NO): NO